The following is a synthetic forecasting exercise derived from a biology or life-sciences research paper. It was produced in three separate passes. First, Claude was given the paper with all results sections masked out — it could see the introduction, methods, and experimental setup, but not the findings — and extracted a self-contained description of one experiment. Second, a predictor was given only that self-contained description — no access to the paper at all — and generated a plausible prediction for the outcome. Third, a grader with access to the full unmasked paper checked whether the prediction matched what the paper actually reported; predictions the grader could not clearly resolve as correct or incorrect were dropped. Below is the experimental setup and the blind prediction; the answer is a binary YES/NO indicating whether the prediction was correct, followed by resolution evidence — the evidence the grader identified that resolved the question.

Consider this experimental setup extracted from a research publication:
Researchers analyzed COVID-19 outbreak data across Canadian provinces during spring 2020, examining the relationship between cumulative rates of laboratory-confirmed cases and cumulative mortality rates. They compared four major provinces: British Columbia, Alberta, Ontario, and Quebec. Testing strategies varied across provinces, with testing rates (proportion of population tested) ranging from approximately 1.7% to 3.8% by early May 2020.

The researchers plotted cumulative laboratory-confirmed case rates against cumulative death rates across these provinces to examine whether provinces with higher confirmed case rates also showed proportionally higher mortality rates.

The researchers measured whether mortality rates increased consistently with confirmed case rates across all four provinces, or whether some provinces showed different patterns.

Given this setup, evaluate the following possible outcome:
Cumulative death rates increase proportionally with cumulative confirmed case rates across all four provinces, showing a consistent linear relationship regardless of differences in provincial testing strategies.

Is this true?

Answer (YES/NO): NO